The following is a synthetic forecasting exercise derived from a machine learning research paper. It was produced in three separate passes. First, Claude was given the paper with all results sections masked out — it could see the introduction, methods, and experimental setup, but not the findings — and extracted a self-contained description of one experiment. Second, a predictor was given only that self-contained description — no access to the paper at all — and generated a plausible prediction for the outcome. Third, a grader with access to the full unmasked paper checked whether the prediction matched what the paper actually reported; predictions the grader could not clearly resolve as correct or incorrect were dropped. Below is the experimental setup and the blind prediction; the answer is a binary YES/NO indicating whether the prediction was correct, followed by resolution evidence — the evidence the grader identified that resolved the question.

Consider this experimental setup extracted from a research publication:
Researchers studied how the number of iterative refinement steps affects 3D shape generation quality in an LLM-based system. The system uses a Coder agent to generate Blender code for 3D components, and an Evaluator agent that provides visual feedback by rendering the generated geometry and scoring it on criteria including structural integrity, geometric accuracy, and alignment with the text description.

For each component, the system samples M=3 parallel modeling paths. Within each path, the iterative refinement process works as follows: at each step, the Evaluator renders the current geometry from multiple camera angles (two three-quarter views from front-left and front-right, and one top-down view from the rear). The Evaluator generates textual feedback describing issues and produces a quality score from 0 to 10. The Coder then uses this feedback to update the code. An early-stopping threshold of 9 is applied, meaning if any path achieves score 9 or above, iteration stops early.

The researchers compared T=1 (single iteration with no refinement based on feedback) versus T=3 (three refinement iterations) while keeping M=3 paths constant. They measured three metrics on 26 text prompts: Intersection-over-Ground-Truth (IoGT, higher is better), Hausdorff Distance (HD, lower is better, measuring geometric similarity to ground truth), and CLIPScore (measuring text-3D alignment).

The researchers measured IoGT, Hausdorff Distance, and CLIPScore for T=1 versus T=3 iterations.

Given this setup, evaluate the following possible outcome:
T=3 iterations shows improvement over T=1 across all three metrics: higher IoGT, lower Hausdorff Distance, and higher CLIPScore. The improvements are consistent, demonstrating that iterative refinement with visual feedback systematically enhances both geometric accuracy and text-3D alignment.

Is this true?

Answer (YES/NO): NO